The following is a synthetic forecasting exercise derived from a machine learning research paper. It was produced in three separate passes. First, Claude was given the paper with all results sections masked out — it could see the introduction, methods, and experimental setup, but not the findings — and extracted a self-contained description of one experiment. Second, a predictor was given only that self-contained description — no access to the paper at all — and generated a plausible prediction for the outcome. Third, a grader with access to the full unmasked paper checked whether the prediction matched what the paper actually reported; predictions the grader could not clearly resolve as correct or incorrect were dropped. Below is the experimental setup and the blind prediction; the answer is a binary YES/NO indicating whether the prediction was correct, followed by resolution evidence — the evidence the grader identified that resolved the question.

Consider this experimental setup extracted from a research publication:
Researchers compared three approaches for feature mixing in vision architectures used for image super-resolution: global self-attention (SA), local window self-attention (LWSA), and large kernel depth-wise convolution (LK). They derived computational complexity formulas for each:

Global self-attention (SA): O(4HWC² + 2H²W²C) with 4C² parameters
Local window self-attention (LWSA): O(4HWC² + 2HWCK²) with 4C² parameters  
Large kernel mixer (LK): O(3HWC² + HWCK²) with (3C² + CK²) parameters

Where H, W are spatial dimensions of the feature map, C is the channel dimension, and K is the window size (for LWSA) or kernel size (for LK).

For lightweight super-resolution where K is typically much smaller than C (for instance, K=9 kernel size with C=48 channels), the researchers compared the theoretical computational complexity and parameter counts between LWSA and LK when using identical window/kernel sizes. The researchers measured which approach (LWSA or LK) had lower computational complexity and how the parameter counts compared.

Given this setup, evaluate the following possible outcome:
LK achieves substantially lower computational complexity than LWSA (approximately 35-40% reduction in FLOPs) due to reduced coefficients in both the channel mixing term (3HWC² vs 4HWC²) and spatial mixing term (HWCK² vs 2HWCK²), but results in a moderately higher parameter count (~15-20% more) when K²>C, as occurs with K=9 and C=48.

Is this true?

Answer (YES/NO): NO